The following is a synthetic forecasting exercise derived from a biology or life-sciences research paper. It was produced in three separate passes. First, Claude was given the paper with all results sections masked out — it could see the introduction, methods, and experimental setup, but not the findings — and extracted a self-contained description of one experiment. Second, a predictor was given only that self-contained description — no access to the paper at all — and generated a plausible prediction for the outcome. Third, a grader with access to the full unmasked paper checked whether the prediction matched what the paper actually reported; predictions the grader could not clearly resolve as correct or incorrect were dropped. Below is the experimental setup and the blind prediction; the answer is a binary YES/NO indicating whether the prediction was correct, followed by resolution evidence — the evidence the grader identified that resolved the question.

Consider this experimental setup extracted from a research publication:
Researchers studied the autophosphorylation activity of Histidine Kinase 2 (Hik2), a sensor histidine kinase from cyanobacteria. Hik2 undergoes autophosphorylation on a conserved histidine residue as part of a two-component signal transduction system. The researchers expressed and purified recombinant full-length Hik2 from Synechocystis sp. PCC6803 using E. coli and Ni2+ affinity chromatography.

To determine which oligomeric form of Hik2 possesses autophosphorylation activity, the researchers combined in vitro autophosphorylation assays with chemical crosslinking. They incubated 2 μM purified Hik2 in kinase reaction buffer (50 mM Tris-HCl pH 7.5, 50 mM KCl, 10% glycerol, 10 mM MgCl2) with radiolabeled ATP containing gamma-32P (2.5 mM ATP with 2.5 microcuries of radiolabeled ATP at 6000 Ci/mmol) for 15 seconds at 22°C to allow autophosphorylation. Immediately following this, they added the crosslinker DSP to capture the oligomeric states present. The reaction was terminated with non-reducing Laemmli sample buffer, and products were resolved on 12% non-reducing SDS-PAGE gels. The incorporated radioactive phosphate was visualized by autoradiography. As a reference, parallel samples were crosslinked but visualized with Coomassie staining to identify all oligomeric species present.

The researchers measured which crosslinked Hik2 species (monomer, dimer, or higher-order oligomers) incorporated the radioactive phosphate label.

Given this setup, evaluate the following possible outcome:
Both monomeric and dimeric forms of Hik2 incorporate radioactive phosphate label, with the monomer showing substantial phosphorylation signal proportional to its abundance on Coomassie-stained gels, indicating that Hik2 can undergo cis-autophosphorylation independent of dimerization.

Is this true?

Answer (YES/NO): NO